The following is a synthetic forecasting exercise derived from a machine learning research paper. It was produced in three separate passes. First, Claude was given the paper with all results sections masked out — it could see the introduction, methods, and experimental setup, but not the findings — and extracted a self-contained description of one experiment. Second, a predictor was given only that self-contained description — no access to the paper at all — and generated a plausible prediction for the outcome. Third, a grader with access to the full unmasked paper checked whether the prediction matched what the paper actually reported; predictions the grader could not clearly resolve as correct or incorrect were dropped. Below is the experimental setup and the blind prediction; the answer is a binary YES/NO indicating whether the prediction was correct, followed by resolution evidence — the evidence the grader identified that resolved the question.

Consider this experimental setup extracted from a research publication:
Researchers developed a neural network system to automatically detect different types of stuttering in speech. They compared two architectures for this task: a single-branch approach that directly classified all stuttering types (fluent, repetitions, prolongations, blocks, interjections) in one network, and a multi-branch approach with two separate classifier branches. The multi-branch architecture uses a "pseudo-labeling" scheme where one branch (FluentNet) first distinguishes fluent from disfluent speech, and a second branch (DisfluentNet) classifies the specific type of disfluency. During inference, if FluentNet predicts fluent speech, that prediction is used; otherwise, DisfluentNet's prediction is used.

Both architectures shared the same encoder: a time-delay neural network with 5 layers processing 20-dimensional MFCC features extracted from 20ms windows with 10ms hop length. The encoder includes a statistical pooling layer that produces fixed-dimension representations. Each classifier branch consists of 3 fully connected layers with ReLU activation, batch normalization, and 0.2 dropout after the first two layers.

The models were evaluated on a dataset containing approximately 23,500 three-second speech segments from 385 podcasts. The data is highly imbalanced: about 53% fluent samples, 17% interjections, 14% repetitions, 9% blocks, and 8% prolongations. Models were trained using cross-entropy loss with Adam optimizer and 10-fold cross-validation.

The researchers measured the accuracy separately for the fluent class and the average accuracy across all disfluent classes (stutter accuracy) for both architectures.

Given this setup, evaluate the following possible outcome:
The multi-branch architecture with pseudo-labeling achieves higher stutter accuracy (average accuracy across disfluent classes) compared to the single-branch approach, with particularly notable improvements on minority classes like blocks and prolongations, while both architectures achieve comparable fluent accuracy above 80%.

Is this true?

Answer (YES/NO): NO